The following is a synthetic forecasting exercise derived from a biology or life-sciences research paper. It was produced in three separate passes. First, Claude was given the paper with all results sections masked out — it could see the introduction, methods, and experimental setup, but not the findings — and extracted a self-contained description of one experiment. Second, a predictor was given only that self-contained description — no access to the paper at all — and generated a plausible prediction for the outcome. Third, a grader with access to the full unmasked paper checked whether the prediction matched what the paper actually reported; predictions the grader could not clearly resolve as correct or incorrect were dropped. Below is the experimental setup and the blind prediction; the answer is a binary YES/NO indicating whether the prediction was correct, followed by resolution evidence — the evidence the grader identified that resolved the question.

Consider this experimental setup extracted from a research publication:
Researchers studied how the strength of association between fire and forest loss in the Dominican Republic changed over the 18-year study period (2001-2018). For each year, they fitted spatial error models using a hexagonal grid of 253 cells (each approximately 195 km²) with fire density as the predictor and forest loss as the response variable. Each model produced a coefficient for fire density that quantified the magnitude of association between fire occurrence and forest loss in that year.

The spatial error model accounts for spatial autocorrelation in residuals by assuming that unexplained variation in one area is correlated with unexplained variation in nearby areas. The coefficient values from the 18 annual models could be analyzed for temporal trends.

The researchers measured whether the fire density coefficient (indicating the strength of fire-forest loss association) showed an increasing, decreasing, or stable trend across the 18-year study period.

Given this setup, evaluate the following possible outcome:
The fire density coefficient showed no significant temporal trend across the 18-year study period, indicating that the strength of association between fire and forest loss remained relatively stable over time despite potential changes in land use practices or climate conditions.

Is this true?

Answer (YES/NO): NO